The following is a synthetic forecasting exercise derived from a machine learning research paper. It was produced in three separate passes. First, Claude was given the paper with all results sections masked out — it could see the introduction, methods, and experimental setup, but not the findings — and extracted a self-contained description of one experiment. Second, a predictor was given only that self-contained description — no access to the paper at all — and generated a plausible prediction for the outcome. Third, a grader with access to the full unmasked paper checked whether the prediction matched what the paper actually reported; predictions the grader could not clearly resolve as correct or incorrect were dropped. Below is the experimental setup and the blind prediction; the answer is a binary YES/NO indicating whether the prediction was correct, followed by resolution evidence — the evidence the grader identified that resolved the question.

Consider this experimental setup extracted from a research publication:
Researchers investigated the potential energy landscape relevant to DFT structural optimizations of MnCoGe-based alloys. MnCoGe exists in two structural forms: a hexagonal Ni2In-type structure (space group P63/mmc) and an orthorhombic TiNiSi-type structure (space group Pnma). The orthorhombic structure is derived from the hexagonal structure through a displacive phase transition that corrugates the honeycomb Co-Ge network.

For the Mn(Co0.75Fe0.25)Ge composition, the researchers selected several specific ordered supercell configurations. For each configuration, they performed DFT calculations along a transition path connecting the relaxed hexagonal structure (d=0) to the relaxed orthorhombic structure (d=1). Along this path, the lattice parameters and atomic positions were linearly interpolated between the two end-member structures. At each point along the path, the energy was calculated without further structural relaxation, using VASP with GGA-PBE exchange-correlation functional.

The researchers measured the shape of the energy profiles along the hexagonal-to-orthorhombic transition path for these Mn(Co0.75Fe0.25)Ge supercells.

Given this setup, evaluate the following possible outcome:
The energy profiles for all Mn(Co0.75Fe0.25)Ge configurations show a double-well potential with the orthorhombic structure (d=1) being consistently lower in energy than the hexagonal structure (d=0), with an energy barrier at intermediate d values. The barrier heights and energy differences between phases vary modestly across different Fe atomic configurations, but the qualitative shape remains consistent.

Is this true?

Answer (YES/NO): NO